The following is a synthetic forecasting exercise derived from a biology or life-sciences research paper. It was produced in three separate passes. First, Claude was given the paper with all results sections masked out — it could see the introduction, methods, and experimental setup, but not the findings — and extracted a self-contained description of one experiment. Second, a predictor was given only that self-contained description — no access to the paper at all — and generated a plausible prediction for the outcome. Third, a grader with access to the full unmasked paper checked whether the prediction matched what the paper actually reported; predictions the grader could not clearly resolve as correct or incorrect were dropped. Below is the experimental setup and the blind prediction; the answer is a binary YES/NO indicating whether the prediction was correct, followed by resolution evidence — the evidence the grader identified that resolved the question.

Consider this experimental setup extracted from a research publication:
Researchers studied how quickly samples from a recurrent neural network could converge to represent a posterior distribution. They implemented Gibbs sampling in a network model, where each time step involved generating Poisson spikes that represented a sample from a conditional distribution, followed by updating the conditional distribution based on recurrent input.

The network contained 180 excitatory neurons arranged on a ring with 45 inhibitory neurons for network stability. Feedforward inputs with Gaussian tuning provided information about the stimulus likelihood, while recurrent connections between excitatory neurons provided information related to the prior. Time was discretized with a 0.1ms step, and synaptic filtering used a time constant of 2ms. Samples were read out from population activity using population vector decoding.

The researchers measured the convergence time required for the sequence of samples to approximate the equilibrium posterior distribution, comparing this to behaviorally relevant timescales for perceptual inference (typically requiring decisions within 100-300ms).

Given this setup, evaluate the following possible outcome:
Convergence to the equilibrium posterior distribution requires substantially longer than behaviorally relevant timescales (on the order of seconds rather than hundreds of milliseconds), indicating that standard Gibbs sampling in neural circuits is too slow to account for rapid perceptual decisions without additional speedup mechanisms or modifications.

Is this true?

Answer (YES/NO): NO